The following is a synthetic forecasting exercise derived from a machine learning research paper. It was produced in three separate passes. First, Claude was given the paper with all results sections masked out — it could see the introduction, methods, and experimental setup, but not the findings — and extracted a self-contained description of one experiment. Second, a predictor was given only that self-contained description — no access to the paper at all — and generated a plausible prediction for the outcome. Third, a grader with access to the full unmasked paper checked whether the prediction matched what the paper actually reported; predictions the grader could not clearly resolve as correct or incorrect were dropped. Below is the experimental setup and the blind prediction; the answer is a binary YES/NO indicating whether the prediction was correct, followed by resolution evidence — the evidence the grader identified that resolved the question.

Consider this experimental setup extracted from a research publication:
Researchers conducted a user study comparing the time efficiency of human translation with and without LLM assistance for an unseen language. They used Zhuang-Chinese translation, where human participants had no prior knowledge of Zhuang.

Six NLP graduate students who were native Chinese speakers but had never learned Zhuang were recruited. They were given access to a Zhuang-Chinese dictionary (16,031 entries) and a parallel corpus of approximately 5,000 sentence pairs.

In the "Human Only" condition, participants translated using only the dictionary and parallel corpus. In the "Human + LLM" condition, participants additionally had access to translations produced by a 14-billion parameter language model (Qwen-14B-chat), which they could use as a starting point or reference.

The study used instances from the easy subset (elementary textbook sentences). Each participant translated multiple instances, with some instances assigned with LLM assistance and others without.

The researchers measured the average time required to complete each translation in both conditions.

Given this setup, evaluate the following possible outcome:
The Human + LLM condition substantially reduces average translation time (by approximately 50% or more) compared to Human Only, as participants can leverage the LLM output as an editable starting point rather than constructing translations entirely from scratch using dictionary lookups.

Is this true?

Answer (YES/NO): NO